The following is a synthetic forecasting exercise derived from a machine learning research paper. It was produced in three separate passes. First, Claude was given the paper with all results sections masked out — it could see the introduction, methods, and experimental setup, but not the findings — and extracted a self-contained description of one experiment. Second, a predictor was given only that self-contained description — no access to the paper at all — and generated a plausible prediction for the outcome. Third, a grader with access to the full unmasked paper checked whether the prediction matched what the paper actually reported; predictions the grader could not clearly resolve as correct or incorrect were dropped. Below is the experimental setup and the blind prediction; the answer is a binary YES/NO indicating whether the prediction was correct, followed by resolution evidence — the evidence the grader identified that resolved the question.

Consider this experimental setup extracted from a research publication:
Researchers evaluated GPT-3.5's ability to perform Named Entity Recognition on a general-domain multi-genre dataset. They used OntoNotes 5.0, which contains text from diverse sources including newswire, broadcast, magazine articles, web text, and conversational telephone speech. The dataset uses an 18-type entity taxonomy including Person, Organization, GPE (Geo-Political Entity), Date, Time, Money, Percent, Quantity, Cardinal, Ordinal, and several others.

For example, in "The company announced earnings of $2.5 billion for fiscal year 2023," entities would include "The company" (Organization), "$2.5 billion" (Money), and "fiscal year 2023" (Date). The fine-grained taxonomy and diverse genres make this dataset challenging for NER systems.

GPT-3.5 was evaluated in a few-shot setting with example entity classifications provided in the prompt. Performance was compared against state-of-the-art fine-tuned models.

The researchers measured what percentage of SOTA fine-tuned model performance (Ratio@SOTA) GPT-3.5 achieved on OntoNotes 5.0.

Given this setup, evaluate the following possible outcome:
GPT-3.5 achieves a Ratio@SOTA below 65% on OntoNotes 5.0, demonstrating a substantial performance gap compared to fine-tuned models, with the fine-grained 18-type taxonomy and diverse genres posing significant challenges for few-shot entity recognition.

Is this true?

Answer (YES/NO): YES